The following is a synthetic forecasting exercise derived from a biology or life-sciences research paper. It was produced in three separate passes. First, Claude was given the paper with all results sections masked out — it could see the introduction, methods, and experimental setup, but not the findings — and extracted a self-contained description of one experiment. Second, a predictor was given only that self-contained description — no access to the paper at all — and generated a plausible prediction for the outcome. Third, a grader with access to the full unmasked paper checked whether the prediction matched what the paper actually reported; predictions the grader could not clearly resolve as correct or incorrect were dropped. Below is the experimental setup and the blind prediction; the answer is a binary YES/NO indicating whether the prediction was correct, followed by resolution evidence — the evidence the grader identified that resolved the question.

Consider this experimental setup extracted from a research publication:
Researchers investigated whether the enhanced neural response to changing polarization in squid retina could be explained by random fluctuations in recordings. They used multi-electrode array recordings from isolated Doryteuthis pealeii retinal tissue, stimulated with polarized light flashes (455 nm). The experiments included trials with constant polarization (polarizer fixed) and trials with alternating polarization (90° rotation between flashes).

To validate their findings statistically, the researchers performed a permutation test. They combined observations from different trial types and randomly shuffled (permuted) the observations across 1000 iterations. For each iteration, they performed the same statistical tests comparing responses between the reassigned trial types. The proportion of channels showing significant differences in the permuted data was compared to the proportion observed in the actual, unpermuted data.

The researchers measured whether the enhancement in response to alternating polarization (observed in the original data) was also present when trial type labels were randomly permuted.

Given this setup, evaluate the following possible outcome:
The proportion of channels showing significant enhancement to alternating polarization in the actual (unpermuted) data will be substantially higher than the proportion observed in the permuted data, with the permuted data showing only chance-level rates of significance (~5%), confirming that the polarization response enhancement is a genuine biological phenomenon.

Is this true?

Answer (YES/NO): YES